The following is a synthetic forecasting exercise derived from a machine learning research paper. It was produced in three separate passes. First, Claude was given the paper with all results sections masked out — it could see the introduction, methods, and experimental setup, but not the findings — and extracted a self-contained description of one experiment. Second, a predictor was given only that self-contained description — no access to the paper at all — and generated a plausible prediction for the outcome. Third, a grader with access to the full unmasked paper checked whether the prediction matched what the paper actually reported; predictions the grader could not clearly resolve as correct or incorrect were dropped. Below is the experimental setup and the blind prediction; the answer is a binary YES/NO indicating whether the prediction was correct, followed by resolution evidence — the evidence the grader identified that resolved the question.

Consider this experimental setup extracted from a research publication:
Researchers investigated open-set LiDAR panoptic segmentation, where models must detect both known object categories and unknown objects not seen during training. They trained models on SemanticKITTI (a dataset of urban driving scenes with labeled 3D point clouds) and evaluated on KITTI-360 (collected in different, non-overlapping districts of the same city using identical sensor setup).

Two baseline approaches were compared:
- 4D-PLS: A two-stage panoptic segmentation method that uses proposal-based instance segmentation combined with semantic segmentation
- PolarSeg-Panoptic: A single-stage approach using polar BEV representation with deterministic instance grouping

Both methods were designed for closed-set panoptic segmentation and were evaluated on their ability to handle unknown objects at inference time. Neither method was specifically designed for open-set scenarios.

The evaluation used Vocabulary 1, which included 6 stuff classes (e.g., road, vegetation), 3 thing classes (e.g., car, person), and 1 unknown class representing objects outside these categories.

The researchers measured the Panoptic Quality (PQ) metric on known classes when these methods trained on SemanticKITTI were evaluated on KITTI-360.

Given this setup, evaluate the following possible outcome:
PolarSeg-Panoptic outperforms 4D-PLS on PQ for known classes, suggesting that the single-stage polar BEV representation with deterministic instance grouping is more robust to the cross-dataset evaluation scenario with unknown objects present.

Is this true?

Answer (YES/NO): NO